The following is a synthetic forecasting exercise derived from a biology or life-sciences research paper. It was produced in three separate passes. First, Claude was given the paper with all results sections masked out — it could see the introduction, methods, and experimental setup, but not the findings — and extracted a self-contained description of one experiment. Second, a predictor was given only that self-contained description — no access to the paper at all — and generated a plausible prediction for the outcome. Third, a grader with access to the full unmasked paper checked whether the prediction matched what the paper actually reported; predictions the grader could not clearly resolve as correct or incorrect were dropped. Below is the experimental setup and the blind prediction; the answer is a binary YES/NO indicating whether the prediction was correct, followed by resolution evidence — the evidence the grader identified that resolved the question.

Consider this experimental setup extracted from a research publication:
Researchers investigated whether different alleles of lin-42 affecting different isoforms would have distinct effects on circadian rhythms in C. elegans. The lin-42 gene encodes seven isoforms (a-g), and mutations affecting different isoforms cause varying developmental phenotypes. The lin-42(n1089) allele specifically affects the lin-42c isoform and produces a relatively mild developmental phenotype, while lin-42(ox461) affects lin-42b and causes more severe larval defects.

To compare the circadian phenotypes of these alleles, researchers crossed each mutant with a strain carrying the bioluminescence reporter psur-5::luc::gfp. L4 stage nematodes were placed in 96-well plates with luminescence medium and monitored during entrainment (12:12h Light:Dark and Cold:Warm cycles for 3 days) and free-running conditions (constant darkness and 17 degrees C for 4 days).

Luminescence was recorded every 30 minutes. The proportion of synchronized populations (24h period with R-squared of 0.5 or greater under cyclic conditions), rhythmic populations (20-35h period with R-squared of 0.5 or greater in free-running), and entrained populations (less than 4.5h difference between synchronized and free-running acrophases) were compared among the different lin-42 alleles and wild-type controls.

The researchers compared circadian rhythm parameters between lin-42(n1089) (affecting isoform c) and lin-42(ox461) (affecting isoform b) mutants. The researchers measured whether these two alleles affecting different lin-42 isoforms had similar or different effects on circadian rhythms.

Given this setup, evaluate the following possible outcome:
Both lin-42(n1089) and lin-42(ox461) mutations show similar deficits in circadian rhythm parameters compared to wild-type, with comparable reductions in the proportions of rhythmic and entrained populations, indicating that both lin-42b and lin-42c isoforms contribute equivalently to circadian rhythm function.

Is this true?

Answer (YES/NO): NO